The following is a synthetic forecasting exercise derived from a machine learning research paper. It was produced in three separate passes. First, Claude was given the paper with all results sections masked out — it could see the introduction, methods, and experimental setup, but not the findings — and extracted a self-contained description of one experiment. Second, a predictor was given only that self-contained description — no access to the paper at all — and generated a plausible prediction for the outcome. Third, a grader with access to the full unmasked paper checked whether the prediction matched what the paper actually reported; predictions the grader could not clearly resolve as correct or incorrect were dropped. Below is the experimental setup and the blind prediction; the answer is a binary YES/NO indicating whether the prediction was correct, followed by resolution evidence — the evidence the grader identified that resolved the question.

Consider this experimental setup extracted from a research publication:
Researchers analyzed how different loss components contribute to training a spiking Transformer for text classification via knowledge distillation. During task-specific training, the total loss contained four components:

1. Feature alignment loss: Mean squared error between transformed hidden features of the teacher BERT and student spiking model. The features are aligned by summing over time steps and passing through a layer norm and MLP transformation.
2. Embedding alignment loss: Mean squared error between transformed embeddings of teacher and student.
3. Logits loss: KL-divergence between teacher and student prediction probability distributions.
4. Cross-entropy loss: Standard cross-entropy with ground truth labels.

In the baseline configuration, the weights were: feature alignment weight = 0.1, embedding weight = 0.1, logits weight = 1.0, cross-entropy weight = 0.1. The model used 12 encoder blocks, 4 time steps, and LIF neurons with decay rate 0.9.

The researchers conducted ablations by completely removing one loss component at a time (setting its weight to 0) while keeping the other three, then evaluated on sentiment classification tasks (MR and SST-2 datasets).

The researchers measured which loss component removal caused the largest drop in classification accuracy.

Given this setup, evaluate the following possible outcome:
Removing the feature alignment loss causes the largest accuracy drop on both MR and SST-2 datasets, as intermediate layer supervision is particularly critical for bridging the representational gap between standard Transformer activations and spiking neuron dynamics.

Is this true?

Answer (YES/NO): NO